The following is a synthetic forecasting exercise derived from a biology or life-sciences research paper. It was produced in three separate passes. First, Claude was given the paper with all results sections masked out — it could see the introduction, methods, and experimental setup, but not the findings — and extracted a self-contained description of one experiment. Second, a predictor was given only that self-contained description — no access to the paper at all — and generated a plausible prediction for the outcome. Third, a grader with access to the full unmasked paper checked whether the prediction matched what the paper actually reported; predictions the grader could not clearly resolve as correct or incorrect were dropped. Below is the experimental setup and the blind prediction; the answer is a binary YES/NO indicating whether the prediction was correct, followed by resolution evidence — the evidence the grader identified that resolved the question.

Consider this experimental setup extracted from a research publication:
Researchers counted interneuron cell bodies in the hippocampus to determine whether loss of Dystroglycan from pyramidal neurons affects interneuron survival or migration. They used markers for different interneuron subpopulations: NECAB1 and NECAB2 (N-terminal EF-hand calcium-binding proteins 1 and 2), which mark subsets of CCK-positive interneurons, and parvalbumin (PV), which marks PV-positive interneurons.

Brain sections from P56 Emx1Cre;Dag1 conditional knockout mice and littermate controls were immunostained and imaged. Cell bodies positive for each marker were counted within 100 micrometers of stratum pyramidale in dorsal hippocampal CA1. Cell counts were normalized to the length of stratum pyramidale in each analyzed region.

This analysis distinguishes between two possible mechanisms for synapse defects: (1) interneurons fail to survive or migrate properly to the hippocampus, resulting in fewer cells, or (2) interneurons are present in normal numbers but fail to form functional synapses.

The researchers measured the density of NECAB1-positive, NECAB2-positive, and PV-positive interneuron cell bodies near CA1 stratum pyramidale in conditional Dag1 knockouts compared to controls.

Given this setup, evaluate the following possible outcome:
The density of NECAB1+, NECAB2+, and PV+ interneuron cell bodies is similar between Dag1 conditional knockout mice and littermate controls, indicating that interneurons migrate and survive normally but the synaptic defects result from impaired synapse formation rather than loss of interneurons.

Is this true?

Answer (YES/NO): YES